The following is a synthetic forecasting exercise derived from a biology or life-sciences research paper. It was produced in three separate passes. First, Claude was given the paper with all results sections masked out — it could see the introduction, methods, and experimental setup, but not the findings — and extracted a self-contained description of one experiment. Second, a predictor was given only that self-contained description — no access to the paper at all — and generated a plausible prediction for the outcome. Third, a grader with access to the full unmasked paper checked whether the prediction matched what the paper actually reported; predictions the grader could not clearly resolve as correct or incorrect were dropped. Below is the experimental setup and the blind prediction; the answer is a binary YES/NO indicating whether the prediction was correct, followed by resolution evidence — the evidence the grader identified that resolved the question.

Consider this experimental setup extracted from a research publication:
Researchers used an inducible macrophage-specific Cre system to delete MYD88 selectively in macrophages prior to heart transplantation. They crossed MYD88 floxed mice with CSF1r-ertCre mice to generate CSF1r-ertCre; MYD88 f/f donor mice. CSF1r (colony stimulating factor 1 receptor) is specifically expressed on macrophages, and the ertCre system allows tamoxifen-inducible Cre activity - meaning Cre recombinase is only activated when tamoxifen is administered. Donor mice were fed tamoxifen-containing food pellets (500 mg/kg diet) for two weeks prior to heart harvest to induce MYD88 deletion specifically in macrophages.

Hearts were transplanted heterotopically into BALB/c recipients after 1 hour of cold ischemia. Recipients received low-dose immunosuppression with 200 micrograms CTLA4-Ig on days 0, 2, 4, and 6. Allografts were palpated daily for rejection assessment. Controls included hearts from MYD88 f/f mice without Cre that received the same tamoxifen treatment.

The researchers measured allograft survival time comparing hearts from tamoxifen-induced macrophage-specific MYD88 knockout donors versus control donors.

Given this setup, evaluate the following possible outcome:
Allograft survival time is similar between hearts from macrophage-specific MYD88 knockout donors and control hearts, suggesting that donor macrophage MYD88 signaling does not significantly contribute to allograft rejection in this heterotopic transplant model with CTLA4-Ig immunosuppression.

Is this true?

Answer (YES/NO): NO